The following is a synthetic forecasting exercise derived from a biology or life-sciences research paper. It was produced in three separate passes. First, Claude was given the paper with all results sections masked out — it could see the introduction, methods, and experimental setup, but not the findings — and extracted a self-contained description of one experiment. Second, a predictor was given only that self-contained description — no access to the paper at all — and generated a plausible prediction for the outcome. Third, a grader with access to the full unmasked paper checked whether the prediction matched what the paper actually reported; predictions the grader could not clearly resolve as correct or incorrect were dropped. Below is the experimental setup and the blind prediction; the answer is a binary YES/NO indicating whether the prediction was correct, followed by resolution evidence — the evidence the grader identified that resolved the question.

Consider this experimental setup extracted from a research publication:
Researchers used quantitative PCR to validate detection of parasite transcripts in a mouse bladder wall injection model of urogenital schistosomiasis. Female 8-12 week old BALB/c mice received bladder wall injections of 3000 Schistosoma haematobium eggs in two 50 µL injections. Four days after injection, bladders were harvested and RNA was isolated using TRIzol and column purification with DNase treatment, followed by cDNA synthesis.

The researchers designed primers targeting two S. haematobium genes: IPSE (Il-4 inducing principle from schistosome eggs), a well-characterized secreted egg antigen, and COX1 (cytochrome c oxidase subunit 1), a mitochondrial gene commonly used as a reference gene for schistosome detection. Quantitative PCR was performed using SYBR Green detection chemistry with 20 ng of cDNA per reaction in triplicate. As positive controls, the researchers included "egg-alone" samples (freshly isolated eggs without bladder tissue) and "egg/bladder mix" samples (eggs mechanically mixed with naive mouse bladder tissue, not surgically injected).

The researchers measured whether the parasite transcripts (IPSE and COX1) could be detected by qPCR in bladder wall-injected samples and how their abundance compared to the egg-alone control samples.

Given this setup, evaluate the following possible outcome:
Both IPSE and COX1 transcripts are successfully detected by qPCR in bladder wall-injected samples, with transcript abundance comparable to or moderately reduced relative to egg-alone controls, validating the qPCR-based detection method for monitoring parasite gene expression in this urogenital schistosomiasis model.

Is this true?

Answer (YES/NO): NO